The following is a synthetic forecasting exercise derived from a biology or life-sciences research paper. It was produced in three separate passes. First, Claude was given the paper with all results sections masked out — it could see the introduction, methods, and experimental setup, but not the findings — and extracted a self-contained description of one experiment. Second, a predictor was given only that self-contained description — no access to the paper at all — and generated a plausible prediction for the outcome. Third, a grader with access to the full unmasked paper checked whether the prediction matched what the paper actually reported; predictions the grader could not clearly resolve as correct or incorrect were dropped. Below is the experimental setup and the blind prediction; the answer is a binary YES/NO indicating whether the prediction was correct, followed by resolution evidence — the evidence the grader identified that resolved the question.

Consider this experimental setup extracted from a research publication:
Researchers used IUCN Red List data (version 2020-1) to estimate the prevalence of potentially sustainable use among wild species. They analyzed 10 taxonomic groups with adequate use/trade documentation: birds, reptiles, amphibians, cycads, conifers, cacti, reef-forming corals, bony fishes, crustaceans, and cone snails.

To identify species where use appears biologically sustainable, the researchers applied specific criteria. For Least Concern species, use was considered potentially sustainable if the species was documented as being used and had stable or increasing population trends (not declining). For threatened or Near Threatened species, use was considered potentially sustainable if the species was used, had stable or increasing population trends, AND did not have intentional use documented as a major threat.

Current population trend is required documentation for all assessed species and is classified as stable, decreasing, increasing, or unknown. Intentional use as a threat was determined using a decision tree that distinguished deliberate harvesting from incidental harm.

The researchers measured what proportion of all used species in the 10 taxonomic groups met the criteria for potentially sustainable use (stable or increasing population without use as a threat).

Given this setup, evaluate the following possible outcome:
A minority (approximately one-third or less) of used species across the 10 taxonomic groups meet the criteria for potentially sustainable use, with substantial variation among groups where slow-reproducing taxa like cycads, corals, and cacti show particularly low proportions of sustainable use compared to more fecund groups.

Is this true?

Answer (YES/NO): NO